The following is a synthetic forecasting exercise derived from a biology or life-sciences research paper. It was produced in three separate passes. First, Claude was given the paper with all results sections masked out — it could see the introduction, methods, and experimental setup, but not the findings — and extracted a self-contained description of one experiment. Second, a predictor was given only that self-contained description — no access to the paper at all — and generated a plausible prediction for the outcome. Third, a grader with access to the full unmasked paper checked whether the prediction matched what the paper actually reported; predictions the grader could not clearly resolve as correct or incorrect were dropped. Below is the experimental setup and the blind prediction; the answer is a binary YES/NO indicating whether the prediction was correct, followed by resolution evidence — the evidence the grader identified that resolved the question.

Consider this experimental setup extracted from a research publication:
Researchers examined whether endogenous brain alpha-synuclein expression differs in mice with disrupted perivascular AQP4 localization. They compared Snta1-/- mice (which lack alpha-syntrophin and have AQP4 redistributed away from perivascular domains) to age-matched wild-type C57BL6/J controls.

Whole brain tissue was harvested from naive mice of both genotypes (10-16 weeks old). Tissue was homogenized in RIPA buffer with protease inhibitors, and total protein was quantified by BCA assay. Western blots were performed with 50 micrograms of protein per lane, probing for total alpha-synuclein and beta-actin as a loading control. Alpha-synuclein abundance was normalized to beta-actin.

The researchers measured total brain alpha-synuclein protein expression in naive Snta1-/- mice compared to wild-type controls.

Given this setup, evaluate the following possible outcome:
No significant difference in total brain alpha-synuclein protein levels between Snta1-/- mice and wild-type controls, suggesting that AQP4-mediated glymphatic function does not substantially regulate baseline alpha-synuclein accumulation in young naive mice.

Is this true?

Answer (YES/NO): NO